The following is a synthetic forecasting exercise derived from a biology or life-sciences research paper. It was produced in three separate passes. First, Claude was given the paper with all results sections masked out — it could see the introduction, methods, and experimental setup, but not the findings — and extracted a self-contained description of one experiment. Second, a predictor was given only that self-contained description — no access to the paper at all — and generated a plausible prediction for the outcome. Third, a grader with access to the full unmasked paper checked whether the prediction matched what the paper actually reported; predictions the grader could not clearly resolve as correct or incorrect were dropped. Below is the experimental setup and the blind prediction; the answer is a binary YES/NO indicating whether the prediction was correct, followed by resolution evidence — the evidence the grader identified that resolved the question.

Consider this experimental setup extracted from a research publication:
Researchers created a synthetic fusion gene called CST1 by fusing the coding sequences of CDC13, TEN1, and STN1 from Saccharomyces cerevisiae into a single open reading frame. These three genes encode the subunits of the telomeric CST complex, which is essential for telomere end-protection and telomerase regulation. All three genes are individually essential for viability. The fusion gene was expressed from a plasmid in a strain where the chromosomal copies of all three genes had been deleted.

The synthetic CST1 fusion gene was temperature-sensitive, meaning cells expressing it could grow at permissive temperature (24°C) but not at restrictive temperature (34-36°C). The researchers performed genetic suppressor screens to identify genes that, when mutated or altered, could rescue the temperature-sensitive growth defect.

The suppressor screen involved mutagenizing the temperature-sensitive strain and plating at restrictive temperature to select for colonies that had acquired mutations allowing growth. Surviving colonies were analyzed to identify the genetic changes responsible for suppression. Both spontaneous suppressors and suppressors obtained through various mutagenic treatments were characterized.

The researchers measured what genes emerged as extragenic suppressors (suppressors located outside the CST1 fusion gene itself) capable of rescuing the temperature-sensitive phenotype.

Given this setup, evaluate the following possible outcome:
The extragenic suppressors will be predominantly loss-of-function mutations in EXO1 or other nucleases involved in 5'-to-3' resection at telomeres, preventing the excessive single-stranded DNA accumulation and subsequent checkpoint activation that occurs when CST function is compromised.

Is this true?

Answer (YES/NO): NO